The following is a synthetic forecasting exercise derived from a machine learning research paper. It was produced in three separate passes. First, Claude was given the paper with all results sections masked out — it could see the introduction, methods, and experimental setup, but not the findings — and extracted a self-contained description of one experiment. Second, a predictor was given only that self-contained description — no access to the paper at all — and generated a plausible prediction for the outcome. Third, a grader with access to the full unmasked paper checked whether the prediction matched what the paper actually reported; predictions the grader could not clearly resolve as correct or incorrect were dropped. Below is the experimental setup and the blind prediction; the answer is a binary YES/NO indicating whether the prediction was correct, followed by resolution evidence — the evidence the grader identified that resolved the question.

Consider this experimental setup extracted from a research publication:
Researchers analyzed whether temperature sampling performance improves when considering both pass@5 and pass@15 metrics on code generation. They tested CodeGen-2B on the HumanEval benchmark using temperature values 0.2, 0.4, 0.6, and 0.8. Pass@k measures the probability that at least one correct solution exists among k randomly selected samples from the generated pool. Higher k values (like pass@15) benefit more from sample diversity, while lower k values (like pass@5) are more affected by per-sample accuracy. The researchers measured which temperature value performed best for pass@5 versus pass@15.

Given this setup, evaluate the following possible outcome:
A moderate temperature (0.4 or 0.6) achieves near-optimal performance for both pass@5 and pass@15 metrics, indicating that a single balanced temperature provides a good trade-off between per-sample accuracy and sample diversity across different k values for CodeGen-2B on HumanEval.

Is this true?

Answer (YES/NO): NO